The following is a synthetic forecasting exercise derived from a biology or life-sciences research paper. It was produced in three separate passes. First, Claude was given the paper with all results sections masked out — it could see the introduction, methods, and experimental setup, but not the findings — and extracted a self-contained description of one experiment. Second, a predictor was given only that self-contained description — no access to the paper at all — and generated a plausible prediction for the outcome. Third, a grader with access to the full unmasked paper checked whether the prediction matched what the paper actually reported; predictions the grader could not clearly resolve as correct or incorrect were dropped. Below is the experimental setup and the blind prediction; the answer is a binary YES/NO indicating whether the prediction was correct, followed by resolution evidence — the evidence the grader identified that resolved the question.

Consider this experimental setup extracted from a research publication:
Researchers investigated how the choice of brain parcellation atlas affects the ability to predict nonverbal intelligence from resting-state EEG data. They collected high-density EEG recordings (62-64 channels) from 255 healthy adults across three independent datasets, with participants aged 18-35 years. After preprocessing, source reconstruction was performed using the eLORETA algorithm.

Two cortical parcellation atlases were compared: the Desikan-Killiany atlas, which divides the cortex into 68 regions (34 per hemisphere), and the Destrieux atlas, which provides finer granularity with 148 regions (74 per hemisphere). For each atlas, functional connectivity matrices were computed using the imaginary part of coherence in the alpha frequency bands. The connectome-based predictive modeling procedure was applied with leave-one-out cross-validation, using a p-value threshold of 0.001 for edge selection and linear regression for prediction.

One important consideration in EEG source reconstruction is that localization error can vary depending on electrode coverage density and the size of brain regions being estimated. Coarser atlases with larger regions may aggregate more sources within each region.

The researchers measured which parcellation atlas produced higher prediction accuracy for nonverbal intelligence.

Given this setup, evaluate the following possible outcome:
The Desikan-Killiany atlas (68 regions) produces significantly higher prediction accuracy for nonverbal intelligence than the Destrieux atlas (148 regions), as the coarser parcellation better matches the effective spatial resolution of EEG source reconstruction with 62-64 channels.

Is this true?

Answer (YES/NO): YES